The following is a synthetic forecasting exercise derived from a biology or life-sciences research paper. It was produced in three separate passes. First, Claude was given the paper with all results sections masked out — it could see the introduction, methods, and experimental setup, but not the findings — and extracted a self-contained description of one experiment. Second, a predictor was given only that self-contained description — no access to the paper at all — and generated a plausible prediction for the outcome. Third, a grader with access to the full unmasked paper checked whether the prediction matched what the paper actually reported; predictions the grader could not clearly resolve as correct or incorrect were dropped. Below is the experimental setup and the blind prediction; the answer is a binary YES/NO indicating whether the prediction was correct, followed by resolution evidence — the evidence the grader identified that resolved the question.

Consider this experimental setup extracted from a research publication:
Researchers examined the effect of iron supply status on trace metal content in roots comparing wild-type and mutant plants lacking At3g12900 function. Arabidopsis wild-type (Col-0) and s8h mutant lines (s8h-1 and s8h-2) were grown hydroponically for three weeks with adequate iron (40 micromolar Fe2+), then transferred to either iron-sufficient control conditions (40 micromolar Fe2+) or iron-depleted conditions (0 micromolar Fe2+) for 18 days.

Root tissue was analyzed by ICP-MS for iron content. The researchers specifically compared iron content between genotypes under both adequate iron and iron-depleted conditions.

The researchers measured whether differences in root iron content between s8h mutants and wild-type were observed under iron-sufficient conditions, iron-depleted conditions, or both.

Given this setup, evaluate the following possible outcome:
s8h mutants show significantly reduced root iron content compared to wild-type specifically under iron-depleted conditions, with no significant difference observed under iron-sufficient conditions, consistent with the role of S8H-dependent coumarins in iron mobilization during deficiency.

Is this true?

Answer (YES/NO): YES